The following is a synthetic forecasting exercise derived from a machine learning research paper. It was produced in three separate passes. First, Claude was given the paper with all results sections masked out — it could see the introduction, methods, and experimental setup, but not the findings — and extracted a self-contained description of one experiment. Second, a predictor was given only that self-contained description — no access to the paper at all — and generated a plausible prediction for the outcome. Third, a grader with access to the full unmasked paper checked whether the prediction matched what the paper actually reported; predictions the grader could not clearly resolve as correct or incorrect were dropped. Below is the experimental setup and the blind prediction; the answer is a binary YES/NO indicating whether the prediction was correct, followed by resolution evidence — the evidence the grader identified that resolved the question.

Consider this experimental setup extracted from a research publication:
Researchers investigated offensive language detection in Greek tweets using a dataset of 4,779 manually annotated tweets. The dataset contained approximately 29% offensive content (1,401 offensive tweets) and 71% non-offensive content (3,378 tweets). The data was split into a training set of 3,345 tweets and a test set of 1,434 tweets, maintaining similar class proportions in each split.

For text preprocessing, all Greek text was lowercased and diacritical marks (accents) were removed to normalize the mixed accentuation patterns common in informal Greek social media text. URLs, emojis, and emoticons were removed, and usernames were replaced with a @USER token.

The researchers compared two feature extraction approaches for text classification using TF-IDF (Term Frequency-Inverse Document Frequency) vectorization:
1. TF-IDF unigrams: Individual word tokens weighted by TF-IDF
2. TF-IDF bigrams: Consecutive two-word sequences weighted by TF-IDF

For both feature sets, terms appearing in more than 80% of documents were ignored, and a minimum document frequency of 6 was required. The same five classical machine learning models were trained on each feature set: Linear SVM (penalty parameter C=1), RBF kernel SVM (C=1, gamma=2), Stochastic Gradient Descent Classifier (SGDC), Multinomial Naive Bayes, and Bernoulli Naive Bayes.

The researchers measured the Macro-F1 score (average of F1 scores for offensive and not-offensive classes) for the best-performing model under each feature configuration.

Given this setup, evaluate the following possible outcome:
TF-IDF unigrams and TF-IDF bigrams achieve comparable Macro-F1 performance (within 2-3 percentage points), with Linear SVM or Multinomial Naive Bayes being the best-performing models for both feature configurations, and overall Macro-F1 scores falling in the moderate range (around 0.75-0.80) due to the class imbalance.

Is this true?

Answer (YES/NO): NO